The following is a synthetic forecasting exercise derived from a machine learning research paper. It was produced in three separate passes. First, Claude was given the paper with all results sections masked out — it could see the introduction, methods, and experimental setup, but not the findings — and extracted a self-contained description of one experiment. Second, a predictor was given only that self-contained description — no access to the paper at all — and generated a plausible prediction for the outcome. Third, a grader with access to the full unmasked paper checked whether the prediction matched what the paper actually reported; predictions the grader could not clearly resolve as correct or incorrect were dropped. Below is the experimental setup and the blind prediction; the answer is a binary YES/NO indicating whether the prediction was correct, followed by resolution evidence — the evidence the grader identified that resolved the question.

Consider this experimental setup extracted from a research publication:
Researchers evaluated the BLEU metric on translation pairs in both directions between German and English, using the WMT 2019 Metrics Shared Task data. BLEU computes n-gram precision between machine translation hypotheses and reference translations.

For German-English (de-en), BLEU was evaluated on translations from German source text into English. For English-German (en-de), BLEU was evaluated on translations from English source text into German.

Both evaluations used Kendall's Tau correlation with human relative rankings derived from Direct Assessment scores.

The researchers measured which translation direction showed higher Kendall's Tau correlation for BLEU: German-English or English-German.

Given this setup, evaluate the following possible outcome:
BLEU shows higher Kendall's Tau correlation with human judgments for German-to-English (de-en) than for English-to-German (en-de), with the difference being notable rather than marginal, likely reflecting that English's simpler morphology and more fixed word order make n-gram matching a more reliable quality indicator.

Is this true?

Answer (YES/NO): NO